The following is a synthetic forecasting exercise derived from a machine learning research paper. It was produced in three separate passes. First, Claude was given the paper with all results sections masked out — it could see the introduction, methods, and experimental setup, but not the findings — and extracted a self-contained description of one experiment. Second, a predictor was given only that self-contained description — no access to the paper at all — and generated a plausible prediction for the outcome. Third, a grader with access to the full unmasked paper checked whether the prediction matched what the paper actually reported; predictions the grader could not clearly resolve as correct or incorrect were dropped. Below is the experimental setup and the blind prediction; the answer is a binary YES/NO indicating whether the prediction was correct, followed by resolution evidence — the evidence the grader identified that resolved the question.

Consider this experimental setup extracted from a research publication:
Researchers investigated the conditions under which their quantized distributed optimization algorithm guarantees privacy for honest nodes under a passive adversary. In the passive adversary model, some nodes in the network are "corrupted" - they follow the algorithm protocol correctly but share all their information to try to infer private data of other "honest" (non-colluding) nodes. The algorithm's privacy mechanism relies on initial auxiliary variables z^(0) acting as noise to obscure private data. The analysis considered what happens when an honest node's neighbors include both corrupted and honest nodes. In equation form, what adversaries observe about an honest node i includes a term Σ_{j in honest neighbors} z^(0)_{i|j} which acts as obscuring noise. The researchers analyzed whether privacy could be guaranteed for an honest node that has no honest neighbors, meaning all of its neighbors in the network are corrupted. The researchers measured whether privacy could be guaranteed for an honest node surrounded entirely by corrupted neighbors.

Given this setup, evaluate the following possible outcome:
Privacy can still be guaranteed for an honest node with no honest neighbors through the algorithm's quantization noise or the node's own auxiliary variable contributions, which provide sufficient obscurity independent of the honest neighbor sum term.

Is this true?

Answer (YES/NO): NO